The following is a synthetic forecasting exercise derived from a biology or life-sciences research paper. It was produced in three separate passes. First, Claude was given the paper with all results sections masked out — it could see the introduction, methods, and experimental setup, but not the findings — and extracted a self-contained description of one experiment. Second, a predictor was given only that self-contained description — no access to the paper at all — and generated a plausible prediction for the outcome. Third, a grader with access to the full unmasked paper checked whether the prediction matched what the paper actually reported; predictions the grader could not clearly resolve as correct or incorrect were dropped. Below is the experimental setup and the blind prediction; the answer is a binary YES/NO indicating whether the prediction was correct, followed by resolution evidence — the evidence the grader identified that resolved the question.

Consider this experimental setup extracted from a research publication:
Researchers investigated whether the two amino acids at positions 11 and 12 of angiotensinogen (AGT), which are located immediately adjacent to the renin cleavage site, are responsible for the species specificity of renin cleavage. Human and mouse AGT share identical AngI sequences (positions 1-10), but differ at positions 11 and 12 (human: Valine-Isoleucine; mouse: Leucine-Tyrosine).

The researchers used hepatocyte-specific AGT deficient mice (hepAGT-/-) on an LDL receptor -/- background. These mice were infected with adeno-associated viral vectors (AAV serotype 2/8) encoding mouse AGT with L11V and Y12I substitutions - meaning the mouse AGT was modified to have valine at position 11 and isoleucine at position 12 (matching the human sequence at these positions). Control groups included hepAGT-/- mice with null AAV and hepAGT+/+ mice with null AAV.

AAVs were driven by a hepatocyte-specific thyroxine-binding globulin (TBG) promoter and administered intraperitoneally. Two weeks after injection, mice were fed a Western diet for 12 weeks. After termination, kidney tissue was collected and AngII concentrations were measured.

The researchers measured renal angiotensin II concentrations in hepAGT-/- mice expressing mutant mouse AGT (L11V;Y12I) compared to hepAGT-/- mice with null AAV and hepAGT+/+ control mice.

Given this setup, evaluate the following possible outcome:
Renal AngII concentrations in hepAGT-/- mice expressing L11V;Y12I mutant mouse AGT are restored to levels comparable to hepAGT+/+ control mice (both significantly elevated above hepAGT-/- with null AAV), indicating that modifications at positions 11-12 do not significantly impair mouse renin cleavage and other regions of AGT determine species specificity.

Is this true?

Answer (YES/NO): YES